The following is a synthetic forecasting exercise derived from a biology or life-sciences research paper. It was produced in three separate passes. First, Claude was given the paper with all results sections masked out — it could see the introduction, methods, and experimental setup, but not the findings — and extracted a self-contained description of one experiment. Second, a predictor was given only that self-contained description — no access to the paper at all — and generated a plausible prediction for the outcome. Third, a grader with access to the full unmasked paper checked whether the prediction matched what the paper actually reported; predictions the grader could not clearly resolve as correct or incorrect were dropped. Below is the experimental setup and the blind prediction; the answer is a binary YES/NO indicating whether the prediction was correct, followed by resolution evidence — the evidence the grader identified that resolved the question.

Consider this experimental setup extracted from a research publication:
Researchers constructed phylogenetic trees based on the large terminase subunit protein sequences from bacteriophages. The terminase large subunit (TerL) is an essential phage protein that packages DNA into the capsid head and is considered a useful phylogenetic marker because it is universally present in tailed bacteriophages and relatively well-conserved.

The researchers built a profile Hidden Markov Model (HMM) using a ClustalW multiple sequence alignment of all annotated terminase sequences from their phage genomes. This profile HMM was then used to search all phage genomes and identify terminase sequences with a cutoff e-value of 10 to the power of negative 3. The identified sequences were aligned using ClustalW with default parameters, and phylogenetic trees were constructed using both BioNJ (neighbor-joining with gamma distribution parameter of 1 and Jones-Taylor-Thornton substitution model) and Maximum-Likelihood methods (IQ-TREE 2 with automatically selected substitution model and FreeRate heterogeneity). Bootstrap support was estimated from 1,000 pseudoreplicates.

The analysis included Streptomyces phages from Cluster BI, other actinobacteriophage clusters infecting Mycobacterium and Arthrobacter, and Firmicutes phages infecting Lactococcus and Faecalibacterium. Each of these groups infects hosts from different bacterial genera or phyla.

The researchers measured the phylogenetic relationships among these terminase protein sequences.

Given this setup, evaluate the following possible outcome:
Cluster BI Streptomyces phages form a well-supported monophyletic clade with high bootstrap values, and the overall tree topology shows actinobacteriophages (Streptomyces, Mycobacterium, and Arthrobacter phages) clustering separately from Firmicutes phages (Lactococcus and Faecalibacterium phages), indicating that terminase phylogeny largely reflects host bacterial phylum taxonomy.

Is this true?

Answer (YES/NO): NO